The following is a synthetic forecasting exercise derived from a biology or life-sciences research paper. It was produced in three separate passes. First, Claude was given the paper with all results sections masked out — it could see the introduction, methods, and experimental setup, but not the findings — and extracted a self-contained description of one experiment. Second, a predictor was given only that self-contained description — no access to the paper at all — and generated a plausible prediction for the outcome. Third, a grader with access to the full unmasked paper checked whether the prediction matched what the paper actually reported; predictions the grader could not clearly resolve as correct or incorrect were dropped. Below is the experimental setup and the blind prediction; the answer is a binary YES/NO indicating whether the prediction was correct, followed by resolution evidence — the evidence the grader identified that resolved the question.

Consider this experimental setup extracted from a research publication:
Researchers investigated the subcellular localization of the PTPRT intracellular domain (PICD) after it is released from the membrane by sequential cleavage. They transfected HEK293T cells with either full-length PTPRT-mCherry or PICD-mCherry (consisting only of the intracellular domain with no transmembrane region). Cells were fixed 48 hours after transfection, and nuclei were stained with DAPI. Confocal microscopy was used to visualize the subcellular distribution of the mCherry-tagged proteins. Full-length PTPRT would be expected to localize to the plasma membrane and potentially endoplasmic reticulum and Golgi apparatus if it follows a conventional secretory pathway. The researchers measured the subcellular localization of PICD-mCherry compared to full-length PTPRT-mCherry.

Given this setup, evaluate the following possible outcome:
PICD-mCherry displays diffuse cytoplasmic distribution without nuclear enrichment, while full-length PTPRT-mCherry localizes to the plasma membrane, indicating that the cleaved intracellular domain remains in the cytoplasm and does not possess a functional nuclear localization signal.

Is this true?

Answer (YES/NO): NO